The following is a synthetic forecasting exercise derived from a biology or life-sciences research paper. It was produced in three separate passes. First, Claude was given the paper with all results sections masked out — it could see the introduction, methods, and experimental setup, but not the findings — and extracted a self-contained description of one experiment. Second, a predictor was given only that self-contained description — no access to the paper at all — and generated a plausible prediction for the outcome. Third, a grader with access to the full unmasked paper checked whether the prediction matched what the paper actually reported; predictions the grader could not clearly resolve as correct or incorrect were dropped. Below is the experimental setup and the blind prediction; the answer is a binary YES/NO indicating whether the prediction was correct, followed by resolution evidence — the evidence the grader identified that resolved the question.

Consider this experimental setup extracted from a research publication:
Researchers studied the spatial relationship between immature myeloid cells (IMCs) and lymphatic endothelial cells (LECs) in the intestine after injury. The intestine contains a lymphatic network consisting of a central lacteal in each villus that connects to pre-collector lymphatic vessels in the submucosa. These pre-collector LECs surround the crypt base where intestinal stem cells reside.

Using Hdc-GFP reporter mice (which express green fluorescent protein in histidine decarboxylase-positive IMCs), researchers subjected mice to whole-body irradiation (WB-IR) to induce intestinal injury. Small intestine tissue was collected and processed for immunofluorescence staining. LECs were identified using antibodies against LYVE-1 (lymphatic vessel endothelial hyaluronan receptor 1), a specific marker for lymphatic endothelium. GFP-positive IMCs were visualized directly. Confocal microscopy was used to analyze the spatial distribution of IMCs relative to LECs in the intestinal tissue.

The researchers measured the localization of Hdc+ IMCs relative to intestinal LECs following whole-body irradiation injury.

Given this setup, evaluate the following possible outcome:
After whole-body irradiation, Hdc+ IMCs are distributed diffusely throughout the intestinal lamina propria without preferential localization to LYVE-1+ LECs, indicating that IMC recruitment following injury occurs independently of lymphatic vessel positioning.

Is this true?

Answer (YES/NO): NO